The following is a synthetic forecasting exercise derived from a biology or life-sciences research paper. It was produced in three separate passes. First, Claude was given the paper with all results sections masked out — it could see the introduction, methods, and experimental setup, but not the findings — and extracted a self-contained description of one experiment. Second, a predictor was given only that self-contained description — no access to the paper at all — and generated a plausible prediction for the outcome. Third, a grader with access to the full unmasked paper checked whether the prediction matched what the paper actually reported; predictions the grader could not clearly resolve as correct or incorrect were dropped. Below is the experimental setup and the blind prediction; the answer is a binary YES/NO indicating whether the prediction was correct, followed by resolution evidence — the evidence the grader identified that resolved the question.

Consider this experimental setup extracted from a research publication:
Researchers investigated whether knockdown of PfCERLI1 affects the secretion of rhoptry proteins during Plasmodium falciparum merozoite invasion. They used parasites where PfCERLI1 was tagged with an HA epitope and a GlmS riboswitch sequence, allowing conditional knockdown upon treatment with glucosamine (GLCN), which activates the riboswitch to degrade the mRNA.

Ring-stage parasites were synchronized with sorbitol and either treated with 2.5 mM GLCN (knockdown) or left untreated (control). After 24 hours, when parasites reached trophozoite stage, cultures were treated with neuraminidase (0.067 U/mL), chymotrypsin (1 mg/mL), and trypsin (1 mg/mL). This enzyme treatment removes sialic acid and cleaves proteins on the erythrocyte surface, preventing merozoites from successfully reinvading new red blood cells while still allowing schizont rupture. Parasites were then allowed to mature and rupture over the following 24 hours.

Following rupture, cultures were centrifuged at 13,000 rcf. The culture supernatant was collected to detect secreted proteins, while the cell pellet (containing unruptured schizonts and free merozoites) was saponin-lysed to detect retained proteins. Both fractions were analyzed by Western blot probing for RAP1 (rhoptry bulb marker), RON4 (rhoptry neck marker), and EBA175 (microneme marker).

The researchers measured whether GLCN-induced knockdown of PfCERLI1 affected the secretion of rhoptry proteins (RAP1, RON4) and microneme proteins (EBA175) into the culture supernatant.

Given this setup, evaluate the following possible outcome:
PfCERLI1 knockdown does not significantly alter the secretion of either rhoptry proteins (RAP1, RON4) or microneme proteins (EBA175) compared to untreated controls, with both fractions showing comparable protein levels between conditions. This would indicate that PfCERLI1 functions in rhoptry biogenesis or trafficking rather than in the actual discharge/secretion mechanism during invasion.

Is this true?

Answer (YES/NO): NO